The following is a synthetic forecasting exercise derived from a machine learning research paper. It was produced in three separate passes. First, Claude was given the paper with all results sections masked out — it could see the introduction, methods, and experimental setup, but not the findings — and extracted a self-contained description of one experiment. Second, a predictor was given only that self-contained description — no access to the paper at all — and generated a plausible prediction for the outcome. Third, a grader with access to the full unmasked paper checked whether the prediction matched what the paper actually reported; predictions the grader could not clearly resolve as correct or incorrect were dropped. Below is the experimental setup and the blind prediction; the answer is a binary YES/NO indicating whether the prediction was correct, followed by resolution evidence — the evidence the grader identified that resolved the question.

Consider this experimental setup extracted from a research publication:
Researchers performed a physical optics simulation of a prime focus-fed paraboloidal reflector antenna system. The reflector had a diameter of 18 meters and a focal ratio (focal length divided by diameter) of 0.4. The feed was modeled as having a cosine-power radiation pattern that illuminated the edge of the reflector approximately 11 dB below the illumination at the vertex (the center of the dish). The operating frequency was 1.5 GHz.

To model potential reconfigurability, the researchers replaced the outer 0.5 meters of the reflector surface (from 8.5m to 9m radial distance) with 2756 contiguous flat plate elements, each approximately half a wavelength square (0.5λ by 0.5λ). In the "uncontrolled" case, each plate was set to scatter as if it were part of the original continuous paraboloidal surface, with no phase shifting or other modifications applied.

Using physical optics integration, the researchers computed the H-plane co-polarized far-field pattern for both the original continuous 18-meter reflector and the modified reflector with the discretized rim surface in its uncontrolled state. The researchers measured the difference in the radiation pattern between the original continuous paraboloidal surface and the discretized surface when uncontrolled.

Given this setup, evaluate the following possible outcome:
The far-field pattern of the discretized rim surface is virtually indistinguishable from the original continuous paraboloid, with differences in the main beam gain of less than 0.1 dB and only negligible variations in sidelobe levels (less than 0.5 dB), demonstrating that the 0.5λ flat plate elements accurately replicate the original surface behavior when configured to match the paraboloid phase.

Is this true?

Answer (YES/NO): YES